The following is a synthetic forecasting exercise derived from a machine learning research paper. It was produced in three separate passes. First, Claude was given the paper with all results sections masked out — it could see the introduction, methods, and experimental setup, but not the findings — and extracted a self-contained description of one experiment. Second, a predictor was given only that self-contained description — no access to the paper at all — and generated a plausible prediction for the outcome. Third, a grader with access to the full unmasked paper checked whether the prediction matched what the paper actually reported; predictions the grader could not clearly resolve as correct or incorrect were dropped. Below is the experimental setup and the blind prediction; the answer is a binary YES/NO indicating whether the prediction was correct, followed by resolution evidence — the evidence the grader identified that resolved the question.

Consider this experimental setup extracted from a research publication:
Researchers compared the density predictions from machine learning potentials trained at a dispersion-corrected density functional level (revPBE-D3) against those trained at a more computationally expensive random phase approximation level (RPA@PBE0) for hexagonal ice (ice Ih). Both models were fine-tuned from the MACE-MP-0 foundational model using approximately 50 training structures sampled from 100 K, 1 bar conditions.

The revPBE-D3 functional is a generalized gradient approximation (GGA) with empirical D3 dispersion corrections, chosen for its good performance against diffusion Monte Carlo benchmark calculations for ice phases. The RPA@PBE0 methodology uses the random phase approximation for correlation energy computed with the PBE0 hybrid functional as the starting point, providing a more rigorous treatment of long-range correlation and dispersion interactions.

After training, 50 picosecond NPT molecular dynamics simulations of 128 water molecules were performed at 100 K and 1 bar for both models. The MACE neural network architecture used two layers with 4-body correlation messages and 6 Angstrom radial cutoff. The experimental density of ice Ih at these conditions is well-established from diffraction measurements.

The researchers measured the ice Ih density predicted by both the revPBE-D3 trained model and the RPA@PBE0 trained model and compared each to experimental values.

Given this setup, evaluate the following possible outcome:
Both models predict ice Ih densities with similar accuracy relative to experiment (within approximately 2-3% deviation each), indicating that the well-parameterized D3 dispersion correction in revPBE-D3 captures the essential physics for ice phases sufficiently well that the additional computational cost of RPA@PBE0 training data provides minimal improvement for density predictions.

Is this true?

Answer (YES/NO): NO